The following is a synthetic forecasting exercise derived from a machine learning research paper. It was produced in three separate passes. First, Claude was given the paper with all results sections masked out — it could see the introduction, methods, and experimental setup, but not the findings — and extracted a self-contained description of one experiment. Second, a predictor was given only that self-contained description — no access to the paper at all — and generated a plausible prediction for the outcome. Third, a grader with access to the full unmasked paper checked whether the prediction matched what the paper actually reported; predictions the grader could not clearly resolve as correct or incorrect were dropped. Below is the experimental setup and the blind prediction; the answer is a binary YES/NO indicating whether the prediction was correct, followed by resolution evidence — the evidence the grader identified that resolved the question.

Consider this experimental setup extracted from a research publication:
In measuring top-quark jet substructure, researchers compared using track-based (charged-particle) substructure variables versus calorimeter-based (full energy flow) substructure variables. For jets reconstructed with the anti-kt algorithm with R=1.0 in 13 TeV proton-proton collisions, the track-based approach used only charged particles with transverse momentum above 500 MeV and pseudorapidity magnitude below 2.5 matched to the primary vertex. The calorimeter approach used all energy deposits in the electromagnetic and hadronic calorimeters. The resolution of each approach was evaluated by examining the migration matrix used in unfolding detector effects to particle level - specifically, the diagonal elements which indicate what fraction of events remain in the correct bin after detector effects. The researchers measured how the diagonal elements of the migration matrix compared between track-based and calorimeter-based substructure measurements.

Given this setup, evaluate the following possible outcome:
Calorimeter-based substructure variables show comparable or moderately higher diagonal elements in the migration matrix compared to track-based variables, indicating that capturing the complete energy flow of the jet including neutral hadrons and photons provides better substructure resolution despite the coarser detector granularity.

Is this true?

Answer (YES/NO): NO